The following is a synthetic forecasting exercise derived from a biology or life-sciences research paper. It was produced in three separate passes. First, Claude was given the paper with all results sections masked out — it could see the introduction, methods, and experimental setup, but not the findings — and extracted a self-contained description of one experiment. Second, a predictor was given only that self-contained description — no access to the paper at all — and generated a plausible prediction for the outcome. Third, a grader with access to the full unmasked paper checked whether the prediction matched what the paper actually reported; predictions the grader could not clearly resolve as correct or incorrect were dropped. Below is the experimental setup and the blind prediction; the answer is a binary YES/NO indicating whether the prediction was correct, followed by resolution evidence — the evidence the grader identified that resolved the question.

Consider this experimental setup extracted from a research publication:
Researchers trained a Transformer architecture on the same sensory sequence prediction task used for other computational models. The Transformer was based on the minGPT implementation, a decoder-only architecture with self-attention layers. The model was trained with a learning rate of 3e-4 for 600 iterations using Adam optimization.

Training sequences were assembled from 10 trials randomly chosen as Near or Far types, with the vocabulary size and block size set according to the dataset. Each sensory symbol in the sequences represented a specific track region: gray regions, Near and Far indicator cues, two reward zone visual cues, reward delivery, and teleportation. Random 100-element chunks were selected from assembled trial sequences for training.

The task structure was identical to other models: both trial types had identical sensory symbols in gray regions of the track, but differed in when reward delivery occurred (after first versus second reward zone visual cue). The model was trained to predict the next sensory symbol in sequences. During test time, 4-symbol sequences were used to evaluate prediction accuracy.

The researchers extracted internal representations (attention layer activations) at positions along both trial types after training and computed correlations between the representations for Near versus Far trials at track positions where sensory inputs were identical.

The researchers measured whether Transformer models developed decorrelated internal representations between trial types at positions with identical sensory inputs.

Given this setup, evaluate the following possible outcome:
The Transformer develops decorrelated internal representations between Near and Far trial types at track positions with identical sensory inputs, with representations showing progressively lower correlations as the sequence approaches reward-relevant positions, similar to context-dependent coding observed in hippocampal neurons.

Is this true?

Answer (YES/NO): NO